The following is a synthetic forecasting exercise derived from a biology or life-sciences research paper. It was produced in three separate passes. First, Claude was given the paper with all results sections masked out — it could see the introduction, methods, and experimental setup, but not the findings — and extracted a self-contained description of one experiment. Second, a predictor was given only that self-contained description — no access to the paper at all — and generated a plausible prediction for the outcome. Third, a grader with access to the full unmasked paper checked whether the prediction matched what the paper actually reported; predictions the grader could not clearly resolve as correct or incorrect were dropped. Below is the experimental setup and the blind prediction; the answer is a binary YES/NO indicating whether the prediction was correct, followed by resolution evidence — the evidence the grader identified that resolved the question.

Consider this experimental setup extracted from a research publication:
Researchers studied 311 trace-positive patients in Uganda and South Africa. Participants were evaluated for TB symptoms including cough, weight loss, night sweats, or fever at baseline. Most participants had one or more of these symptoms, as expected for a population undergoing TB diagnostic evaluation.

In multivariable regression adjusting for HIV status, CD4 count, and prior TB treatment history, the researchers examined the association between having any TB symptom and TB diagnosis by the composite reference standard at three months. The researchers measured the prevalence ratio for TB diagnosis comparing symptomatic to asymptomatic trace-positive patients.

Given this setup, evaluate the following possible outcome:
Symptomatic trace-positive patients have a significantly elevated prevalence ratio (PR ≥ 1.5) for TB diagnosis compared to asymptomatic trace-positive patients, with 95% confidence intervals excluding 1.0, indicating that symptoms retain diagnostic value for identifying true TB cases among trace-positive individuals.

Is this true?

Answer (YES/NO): YES